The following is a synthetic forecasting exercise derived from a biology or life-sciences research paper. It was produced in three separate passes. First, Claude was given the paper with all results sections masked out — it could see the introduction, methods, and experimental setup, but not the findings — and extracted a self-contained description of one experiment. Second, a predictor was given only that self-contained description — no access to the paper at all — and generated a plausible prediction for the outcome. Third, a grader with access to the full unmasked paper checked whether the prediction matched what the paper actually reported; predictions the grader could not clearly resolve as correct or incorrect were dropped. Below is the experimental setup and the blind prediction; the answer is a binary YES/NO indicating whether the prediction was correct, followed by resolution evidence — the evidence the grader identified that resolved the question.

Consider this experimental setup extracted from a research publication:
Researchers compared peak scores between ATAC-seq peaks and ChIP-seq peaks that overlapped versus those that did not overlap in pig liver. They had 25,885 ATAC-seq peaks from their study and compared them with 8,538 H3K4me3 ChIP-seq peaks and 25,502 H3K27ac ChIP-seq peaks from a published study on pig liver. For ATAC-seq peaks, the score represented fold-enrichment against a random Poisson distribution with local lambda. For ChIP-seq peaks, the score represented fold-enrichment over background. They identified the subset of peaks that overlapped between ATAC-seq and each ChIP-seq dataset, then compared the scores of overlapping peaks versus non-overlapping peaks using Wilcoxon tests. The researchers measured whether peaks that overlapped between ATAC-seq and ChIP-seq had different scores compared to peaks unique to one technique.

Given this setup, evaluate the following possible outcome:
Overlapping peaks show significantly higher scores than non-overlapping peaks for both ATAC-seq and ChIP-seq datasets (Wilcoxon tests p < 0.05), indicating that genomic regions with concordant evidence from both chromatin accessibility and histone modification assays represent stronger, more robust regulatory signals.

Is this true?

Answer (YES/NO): YES